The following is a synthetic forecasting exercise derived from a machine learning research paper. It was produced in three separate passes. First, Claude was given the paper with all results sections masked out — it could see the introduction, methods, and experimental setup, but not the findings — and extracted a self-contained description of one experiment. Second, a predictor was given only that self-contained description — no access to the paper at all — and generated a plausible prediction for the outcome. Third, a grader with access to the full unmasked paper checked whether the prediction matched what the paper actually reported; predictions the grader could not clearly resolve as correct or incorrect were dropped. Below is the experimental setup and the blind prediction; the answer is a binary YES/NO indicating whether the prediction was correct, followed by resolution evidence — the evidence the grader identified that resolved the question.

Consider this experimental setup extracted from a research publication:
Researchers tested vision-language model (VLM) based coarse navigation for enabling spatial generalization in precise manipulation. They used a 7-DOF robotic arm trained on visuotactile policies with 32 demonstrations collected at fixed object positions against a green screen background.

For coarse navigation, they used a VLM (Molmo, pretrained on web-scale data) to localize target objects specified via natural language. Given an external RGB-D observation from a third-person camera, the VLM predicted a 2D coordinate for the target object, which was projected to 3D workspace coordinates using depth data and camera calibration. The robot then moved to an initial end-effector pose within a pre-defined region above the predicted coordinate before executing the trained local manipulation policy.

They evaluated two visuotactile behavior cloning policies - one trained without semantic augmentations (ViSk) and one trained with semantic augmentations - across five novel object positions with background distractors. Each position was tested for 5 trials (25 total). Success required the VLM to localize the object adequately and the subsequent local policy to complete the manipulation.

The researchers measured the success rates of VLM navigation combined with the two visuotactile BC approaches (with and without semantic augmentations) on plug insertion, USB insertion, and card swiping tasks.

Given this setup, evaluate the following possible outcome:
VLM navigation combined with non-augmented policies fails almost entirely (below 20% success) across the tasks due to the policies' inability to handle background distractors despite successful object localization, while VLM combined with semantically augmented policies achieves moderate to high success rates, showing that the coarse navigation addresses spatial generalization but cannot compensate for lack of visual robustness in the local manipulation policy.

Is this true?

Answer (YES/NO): YES